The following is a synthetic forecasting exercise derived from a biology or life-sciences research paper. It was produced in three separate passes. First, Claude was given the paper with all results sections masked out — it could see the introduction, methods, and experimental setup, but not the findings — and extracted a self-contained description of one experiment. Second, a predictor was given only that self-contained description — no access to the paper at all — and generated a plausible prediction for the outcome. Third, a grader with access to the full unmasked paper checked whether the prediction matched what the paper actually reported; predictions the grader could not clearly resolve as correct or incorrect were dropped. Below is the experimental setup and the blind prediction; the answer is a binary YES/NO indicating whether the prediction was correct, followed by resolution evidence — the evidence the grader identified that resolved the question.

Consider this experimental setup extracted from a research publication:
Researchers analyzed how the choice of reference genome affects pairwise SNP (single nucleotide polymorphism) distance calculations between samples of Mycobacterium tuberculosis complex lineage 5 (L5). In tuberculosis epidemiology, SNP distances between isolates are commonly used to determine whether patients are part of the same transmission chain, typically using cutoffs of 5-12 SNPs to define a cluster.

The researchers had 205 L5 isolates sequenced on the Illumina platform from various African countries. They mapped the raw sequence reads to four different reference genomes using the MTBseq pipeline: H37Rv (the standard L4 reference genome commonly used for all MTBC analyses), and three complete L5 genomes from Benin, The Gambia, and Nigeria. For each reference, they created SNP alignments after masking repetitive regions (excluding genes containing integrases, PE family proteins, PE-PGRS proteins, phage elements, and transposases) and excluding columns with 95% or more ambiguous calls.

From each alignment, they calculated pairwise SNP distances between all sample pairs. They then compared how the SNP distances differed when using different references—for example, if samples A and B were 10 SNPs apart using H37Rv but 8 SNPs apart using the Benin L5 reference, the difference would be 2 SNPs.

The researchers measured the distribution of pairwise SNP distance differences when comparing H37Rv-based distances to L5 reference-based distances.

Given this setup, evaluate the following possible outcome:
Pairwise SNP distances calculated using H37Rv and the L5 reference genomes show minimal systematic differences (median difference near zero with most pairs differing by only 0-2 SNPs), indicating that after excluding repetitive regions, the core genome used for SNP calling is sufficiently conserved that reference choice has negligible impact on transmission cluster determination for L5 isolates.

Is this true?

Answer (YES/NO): NO